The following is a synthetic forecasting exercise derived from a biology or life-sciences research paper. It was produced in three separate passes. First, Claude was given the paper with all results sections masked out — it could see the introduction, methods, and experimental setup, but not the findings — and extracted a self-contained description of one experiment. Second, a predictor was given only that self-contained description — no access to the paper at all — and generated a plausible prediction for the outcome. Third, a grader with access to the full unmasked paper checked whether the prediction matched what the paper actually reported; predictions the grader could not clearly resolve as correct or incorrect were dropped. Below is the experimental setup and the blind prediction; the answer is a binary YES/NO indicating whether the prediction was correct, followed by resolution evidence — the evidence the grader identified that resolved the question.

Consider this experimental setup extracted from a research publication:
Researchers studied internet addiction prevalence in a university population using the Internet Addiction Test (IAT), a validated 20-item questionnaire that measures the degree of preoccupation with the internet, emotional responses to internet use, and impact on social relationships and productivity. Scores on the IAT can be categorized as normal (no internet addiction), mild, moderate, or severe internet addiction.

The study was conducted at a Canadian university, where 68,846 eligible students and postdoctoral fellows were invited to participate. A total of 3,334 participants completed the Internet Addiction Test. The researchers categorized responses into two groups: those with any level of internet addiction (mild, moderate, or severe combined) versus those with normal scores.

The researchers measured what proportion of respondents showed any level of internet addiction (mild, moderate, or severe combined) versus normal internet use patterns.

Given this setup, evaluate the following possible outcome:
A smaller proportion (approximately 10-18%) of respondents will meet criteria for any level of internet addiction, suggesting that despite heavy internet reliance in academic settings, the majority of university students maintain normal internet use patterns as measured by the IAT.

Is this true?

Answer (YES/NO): NO